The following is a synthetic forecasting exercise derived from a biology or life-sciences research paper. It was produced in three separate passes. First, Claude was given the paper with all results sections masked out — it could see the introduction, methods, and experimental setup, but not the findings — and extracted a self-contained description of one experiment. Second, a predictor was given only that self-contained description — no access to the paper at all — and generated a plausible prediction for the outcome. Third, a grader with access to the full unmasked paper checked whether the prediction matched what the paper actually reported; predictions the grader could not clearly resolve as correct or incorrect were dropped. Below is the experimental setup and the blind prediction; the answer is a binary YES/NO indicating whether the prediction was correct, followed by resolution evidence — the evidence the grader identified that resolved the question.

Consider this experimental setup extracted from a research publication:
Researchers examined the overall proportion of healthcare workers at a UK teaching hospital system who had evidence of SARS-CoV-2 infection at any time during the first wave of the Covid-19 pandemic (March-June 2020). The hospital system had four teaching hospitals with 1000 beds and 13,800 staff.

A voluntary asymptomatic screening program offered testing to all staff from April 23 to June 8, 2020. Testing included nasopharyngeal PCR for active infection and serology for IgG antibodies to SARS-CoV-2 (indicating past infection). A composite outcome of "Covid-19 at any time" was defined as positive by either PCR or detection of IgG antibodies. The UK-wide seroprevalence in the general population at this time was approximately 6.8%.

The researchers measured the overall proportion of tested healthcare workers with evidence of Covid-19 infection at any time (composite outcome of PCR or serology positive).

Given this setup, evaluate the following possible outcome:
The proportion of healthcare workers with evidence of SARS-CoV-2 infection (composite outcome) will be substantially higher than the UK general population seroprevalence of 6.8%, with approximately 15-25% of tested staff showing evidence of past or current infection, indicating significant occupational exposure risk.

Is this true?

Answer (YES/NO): NO